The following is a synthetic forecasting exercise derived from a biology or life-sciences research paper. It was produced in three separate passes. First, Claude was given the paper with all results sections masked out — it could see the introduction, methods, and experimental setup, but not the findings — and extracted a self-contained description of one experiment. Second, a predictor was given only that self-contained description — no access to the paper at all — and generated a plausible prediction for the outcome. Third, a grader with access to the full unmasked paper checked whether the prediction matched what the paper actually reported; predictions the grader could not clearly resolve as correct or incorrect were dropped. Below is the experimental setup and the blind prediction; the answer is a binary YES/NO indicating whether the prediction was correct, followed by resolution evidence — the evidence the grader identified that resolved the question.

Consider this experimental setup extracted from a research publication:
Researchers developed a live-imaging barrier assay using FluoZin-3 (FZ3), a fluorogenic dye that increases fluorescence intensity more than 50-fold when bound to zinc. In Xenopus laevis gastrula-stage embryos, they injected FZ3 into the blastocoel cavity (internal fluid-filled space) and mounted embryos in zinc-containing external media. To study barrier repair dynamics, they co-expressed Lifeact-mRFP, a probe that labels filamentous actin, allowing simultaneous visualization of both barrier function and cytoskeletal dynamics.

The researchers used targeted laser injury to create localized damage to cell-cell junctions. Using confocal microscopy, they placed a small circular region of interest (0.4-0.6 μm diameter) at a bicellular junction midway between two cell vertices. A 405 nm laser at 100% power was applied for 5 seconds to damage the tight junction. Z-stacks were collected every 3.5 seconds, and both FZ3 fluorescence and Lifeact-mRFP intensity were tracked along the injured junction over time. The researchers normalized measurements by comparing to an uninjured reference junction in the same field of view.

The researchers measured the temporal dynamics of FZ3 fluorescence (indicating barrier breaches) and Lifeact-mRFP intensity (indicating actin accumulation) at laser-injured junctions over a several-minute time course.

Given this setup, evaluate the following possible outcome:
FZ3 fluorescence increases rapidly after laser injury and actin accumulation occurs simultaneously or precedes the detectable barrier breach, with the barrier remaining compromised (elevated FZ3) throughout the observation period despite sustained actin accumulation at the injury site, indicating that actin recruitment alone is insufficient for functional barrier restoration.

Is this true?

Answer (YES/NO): NO